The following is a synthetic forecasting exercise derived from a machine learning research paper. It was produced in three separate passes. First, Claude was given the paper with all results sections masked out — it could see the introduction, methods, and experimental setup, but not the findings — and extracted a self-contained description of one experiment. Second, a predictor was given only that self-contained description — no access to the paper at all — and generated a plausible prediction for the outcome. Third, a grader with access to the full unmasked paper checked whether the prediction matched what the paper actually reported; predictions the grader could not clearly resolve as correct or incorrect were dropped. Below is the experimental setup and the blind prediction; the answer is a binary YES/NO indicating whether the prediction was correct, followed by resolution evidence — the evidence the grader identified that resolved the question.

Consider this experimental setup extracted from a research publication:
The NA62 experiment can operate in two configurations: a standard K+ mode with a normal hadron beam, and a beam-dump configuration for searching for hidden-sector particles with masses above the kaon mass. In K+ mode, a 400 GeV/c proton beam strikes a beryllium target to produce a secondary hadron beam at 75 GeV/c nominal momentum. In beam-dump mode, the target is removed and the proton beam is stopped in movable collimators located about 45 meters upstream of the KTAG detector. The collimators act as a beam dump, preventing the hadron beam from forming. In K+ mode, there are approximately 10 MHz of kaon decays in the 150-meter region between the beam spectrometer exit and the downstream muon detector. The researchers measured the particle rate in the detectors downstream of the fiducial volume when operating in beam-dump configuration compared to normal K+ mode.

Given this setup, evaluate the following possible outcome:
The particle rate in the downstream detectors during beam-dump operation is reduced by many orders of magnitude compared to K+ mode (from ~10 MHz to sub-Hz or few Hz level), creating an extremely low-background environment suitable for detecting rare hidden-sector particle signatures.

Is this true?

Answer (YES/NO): NO